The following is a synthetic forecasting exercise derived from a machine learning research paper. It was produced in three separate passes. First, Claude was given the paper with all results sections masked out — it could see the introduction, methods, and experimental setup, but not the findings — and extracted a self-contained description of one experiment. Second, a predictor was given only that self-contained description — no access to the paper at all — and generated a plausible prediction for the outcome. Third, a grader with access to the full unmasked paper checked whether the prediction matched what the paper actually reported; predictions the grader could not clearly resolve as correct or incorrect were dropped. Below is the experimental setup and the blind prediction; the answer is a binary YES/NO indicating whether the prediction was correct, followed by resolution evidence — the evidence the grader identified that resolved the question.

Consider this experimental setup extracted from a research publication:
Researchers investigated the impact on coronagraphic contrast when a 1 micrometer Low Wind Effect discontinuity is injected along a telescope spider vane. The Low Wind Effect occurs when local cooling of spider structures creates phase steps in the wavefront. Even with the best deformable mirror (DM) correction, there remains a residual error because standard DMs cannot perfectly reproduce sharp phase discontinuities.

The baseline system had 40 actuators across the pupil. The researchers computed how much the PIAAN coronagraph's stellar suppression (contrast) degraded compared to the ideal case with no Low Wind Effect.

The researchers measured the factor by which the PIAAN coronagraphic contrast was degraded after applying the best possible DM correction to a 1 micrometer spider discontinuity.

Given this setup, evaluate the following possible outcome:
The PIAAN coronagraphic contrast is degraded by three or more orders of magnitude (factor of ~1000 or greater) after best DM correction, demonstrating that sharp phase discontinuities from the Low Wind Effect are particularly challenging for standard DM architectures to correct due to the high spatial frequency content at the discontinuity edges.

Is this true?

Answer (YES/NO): NO